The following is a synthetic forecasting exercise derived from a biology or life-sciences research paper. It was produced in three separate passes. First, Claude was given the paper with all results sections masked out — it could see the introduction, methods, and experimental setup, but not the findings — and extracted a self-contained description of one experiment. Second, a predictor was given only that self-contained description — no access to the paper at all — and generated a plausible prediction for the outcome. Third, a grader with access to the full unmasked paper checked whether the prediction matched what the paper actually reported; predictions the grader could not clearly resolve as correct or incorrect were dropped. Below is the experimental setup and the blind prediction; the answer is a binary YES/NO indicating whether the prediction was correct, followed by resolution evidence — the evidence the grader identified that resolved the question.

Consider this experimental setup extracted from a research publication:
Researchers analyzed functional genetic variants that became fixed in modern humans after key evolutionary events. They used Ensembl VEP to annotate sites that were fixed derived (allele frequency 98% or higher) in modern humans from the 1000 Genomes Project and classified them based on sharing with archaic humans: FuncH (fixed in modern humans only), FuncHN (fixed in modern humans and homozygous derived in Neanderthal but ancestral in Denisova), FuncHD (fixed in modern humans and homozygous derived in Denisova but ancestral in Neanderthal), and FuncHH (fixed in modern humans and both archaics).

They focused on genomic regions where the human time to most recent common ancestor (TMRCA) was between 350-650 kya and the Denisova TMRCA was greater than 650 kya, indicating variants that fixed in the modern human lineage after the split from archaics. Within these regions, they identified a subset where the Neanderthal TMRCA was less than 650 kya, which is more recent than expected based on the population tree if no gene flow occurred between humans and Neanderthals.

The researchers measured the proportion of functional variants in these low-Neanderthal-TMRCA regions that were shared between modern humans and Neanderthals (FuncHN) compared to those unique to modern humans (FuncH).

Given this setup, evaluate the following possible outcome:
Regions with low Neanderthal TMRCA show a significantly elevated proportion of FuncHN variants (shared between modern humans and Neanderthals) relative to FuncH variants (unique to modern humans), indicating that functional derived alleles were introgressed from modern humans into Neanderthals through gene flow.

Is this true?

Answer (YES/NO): NO